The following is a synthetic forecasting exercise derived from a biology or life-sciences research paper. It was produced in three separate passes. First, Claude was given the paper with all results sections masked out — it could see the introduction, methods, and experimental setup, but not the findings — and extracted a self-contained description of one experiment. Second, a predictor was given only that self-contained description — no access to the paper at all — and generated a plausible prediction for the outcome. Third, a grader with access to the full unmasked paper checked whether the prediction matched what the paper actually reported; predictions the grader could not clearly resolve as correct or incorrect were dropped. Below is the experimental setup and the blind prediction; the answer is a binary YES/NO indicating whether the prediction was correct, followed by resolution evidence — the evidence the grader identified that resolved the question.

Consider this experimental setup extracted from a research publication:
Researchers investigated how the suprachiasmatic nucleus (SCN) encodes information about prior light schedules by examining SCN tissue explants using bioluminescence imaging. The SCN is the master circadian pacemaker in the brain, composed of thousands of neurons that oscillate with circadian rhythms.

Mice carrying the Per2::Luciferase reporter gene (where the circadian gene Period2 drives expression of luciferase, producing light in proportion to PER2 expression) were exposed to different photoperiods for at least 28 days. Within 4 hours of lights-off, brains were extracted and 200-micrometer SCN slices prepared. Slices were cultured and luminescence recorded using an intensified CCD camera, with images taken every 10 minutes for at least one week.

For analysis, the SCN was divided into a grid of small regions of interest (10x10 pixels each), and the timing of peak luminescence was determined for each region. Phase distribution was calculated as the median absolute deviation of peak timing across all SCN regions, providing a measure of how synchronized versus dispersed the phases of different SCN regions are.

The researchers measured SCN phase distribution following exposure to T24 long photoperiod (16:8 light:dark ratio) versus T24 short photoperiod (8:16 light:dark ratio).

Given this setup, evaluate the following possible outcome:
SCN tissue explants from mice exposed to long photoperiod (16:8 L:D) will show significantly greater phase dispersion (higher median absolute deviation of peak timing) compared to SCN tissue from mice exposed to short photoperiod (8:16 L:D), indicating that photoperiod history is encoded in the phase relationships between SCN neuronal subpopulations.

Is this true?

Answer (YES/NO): YES